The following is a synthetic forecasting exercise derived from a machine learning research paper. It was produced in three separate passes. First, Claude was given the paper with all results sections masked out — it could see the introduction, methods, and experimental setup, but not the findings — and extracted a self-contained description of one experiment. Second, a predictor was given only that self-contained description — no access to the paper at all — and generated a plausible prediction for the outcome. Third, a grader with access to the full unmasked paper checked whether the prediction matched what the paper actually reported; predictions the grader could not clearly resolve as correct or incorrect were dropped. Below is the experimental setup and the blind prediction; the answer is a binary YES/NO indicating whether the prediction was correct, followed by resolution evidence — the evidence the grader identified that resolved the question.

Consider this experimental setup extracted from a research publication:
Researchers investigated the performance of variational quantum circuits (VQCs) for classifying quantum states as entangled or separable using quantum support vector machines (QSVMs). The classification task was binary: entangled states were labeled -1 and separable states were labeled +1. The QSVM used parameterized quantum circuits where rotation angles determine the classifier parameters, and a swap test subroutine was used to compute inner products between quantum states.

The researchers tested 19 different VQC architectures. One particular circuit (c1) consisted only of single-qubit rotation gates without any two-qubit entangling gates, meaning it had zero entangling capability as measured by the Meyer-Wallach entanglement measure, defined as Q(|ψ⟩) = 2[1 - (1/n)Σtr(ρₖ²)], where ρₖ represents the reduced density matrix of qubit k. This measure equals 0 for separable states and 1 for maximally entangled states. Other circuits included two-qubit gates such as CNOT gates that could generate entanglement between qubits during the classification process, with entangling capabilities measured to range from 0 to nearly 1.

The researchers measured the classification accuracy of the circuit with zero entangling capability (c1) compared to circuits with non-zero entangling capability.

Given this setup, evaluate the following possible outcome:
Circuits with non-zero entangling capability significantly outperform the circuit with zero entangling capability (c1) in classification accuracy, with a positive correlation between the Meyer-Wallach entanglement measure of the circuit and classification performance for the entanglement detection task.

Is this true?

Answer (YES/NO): NO